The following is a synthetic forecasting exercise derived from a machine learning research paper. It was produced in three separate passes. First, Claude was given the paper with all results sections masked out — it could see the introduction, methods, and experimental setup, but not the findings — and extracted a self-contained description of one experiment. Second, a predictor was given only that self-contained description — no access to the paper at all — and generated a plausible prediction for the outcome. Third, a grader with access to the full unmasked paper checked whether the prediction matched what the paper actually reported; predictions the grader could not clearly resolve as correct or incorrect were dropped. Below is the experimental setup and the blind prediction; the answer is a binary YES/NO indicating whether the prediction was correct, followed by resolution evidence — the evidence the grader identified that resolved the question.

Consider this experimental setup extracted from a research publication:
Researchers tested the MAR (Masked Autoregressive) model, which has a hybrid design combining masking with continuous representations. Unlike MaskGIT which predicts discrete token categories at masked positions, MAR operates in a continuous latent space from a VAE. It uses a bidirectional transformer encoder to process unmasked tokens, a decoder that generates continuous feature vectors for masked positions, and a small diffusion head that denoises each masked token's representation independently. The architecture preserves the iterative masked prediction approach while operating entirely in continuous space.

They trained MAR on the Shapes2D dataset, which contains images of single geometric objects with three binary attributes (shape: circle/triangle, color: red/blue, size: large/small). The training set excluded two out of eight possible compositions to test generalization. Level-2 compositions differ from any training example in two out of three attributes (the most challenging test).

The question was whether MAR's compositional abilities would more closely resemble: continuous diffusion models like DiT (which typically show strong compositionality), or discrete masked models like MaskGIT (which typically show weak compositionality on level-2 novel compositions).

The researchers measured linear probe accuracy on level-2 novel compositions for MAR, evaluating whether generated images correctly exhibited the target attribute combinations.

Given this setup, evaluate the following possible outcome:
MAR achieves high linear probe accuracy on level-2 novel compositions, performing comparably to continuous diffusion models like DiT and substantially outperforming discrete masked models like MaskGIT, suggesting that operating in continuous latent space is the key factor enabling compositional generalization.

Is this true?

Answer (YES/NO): YES